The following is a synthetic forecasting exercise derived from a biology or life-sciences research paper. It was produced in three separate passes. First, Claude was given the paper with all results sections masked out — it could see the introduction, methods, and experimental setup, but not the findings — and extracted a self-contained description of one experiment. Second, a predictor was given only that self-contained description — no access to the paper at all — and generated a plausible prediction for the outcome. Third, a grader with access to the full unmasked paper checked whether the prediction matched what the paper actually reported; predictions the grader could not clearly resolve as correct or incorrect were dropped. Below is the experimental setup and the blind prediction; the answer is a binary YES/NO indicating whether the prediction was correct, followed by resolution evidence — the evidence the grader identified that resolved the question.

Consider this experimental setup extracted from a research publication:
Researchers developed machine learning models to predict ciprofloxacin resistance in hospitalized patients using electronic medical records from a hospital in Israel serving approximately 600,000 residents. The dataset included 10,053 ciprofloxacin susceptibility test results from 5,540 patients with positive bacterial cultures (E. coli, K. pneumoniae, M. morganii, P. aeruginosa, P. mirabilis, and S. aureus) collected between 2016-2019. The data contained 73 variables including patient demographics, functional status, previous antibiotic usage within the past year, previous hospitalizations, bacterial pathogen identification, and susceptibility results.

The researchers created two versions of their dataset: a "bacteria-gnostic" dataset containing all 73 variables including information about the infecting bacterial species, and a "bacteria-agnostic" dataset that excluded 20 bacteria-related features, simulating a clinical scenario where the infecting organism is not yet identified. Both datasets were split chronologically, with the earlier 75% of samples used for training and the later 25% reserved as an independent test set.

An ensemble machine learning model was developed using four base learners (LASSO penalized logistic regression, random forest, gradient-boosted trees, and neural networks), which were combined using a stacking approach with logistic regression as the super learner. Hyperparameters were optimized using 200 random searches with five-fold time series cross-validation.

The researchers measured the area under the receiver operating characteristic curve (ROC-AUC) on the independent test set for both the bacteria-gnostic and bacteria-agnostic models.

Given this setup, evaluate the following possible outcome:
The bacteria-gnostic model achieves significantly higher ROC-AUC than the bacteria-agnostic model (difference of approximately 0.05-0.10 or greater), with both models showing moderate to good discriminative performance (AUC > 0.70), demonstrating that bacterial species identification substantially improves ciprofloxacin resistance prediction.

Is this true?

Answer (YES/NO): YES